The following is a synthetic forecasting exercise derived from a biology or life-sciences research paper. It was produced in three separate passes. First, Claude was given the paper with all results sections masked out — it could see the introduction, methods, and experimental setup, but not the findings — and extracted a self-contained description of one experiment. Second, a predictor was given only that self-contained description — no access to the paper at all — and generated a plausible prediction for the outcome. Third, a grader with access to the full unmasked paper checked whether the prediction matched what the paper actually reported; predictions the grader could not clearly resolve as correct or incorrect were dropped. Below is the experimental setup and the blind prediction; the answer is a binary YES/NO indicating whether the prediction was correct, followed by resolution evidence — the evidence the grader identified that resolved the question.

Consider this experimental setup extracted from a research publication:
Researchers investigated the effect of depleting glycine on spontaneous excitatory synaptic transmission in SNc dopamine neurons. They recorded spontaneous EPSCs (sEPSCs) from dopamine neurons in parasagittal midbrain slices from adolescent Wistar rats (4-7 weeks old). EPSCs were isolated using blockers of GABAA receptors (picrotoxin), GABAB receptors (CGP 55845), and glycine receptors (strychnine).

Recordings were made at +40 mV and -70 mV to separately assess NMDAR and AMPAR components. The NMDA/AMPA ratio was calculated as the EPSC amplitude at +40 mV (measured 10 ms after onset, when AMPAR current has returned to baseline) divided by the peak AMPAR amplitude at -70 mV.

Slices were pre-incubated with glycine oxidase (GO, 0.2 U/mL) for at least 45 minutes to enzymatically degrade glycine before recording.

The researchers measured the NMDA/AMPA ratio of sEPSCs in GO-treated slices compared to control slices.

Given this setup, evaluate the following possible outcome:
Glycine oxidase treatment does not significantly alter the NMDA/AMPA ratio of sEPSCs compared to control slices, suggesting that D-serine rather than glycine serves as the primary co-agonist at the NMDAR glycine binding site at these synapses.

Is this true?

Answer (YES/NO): YES